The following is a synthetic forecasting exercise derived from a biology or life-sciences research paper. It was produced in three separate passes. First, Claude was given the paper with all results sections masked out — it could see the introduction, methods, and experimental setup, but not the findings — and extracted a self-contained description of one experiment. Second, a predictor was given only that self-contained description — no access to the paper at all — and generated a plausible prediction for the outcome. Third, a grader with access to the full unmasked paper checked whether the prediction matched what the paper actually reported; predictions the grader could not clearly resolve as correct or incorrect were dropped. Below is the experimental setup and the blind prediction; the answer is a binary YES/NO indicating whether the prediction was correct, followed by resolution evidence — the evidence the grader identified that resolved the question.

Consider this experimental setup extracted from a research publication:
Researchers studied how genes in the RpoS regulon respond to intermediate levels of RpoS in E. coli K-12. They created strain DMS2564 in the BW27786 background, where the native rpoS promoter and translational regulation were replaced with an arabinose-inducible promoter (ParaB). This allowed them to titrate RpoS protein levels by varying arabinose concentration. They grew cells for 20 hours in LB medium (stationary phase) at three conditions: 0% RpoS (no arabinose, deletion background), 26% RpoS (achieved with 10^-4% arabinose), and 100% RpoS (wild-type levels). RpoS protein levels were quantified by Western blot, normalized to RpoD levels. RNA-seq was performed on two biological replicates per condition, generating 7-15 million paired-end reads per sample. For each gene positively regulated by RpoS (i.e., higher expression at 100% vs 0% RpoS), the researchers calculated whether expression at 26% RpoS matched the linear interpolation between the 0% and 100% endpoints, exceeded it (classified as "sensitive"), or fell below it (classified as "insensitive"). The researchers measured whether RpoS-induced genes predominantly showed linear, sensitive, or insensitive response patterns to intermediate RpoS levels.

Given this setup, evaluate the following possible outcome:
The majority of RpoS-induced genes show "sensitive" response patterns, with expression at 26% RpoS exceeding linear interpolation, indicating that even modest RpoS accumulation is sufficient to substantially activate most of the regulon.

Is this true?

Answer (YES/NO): NO